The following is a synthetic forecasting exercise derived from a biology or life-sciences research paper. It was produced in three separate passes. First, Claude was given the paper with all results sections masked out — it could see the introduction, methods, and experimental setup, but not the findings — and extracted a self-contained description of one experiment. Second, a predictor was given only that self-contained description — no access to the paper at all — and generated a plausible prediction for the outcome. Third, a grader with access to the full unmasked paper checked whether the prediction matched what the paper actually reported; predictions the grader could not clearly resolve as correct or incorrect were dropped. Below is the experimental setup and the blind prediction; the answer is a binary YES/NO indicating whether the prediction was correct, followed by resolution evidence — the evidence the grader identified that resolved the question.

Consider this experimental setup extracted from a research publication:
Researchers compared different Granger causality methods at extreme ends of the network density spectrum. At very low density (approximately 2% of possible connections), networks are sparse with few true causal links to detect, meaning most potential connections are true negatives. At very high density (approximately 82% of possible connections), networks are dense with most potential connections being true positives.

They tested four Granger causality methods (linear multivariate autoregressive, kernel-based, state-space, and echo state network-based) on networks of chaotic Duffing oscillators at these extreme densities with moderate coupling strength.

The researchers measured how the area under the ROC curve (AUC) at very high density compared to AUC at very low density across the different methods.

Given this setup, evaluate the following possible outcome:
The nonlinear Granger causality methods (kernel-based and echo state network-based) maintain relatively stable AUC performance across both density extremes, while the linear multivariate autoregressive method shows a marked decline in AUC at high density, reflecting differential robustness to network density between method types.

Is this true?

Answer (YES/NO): NO